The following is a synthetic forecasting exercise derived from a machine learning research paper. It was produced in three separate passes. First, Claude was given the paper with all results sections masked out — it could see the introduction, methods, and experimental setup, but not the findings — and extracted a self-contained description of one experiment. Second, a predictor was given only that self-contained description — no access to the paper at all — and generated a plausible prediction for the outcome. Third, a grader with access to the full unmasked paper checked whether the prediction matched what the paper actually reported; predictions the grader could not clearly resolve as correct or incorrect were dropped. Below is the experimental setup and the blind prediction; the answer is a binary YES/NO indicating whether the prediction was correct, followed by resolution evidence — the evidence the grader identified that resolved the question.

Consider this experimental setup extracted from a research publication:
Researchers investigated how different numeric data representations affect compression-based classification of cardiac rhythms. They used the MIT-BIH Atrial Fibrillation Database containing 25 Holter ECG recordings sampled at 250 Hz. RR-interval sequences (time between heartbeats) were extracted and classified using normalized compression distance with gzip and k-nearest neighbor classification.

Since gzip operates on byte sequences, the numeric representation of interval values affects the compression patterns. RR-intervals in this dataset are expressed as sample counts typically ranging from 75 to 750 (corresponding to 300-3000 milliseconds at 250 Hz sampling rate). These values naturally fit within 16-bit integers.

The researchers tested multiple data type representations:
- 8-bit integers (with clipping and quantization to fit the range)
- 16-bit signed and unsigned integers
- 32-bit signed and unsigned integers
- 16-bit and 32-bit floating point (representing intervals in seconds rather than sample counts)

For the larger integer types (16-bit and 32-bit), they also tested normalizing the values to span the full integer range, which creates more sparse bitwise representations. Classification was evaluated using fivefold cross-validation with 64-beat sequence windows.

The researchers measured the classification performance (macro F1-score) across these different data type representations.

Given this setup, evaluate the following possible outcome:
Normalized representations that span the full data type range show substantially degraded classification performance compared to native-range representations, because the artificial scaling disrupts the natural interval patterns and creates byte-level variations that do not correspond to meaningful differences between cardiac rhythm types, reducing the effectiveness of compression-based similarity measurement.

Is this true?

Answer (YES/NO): NO